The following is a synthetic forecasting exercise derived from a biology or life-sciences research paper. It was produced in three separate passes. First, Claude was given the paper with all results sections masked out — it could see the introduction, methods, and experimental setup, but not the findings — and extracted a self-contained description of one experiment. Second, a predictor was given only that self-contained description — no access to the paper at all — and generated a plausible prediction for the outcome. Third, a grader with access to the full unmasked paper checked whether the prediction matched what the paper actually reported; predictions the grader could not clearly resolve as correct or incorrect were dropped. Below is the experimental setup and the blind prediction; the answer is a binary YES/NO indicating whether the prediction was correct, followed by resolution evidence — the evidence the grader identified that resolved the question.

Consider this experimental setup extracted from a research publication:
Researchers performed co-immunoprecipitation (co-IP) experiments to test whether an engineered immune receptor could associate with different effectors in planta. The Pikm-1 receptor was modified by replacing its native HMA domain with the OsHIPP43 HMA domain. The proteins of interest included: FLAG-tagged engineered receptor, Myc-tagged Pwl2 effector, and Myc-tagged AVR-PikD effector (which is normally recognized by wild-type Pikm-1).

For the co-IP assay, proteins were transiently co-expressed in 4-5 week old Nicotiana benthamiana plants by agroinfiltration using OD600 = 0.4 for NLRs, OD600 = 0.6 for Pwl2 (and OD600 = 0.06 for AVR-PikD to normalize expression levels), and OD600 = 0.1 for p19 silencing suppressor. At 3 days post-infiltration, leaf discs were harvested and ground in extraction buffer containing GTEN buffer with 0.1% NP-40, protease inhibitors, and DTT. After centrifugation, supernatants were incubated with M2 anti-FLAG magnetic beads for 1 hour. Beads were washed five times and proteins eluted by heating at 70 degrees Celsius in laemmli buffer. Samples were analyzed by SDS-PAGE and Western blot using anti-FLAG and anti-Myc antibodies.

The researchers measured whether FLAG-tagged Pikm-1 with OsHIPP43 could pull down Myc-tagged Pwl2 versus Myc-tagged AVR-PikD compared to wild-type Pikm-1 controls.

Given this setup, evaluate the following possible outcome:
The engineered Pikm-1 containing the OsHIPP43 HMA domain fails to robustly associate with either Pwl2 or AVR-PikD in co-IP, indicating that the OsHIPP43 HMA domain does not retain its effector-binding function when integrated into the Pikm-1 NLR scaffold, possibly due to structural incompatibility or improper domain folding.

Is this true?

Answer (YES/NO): NO